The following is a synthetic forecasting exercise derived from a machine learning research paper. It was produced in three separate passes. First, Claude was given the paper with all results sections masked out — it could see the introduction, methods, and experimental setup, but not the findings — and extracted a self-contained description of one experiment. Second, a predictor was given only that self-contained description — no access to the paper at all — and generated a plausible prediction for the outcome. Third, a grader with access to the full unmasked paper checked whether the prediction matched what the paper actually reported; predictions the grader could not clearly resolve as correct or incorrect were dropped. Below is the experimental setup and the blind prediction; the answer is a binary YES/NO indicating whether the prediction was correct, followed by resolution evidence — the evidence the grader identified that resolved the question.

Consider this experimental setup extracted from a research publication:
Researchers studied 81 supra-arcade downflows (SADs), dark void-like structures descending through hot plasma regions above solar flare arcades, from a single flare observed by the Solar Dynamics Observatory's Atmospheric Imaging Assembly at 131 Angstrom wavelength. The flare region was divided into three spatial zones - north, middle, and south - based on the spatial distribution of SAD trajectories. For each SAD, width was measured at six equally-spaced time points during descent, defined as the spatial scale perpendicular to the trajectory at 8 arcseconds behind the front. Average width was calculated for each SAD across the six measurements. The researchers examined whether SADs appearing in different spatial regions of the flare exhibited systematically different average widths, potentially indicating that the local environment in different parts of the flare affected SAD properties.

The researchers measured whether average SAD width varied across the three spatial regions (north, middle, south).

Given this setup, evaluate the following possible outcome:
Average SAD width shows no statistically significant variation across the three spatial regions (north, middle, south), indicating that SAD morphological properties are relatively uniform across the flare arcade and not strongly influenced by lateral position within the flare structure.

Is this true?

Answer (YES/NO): NO